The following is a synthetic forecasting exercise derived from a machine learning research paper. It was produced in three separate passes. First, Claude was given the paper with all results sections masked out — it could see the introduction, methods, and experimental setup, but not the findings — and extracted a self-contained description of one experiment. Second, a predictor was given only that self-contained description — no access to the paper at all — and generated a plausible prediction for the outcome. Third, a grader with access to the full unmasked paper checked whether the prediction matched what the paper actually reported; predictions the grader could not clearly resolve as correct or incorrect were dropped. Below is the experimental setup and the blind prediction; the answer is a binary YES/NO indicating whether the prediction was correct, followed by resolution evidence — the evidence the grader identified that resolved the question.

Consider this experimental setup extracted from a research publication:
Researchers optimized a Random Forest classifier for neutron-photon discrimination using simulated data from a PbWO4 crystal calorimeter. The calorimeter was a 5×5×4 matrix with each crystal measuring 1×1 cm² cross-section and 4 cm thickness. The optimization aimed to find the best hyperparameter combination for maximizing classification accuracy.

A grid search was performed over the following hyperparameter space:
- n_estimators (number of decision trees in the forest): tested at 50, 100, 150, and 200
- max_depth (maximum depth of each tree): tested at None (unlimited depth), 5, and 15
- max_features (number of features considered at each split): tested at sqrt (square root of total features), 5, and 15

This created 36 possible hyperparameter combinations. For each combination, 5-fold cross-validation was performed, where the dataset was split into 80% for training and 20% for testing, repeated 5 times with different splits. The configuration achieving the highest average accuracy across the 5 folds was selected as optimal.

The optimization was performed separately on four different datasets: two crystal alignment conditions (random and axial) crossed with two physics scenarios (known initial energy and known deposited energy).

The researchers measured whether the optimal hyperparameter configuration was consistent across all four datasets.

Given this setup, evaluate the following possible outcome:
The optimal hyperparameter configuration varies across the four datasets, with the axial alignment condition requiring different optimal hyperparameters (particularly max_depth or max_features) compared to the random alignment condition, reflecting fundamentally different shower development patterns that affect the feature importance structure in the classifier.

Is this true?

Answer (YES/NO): NO